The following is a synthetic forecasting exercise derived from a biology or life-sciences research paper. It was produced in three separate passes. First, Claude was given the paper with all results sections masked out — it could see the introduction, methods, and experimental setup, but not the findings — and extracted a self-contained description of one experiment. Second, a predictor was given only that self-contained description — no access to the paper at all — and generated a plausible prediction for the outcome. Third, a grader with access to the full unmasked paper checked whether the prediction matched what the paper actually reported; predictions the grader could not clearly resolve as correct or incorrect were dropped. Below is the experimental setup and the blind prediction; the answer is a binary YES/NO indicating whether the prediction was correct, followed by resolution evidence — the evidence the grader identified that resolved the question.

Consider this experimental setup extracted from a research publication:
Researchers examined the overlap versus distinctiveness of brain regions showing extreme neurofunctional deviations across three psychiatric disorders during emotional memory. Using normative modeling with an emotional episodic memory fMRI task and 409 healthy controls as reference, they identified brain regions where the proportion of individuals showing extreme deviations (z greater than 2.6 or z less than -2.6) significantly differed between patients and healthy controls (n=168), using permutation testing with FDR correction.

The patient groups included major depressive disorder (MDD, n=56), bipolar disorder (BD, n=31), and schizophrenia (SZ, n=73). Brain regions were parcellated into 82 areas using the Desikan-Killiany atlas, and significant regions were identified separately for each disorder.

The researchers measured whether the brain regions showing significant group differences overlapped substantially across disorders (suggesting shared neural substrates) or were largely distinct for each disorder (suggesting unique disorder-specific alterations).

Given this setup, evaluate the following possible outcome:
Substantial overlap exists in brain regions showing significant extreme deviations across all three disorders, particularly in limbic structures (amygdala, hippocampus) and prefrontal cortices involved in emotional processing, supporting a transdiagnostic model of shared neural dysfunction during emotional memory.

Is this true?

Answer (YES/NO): NO